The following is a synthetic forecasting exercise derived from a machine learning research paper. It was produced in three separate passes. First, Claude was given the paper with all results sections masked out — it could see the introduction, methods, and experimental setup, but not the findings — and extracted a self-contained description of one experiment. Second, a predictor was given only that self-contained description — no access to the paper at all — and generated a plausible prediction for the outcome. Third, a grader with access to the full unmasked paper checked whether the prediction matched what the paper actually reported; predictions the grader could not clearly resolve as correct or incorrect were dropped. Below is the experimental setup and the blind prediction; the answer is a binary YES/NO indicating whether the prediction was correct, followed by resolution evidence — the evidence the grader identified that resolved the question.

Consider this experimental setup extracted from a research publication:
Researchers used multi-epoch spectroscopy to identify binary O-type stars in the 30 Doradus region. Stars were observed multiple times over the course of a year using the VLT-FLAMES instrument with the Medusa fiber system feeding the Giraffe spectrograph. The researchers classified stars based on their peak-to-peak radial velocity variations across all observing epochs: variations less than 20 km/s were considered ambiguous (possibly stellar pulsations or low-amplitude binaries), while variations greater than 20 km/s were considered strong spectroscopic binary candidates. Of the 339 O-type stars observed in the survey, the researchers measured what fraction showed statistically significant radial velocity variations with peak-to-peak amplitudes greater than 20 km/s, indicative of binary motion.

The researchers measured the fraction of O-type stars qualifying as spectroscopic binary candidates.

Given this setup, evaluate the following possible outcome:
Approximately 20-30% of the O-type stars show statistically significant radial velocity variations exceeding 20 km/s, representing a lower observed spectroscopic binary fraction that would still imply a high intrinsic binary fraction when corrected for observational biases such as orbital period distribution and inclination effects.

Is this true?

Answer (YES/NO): NO